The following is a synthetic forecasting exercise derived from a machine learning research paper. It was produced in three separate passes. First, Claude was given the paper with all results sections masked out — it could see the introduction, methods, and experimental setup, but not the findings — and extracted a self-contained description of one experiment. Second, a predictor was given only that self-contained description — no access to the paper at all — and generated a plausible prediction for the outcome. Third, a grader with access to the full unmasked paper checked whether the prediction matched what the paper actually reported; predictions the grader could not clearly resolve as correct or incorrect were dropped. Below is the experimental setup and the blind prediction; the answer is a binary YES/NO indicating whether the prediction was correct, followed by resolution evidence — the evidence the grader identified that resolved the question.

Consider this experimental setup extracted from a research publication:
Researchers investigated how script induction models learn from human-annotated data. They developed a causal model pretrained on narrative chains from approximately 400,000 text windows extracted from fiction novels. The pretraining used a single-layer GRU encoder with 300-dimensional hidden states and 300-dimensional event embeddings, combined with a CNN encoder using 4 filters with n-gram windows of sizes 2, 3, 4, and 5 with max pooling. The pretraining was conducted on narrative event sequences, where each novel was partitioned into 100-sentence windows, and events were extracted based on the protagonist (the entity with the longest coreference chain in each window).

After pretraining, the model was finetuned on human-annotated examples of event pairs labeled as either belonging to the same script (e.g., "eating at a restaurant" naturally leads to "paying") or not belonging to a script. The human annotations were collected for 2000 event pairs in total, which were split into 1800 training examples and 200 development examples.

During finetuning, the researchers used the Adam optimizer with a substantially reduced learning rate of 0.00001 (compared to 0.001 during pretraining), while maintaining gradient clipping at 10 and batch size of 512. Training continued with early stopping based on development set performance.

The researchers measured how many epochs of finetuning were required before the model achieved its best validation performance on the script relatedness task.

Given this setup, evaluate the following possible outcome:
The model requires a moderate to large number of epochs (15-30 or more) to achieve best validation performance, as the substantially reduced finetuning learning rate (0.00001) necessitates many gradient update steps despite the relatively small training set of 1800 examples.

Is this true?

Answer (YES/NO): YES